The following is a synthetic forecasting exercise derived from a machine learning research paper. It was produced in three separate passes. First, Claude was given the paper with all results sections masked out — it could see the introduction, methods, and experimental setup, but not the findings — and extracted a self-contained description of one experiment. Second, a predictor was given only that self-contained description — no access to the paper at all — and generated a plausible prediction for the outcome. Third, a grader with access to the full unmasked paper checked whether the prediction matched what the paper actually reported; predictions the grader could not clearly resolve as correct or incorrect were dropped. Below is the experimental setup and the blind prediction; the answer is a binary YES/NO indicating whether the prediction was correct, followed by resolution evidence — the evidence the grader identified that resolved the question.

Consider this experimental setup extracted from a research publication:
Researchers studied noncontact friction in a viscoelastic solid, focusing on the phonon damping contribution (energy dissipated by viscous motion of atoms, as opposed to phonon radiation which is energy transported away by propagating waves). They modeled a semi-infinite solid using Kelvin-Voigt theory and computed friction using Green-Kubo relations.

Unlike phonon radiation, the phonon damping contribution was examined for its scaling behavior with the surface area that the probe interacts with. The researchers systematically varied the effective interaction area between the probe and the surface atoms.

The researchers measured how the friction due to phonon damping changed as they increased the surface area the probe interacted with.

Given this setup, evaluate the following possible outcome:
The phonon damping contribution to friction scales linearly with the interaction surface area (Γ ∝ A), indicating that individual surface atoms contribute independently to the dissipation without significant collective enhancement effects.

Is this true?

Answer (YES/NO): NO